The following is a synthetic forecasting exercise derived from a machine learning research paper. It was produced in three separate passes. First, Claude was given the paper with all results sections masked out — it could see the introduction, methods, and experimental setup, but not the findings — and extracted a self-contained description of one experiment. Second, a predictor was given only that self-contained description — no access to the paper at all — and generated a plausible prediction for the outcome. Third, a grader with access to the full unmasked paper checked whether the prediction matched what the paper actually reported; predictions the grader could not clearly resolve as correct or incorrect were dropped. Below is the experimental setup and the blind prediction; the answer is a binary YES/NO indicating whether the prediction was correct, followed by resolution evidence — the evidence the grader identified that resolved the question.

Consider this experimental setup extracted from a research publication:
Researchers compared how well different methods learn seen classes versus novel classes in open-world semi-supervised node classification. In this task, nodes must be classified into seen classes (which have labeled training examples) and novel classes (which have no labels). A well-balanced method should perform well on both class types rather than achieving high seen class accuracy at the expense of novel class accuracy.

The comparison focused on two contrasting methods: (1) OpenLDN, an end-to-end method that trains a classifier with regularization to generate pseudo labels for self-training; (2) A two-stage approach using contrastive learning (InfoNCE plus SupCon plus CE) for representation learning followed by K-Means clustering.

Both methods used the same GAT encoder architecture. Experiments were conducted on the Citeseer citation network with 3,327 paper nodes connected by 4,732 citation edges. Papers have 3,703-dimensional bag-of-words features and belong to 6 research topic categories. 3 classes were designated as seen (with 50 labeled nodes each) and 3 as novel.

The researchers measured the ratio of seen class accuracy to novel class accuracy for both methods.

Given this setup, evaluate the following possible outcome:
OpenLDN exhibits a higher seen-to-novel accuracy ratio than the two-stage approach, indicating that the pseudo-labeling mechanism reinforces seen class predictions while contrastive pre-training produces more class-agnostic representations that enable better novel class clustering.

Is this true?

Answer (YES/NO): YES